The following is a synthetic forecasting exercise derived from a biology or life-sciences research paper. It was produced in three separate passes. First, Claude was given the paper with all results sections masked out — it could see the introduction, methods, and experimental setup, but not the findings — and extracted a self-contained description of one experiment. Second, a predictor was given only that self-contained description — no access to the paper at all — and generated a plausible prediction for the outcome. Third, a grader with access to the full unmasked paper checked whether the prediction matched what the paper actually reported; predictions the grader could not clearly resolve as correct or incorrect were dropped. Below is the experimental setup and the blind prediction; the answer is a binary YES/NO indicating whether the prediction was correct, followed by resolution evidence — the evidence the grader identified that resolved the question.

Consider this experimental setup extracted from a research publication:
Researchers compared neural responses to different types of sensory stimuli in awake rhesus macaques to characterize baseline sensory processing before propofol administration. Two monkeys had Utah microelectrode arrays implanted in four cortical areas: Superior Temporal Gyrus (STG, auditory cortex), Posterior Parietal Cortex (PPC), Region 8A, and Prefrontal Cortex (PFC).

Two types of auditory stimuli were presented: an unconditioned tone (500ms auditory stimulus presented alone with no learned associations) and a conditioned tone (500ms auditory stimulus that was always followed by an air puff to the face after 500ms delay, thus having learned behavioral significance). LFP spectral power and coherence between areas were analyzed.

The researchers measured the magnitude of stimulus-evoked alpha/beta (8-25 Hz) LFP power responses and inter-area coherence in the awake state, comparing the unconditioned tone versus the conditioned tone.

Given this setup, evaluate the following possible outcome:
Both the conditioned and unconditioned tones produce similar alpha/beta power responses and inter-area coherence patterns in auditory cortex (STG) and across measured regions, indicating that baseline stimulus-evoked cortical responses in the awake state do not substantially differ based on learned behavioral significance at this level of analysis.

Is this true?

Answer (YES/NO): NO